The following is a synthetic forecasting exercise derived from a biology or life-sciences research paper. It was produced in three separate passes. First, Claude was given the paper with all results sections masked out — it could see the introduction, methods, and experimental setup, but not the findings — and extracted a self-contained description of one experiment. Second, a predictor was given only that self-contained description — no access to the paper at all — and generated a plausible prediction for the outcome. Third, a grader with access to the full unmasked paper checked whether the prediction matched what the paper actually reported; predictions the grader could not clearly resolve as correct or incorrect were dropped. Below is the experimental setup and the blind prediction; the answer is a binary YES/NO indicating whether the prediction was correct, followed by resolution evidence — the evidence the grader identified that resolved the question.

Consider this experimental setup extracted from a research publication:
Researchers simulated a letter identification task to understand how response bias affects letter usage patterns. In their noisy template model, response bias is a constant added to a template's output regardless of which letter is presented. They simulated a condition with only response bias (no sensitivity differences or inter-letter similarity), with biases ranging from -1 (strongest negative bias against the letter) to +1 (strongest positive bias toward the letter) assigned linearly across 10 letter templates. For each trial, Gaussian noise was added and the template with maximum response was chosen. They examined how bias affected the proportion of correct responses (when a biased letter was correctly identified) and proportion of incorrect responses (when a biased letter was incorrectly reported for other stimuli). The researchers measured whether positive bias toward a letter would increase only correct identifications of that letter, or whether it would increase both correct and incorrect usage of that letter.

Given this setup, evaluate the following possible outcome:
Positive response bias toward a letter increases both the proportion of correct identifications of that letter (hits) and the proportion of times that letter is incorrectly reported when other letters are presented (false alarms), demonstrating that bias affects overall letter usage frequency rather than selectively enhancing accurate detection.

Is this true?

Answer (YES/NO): YES